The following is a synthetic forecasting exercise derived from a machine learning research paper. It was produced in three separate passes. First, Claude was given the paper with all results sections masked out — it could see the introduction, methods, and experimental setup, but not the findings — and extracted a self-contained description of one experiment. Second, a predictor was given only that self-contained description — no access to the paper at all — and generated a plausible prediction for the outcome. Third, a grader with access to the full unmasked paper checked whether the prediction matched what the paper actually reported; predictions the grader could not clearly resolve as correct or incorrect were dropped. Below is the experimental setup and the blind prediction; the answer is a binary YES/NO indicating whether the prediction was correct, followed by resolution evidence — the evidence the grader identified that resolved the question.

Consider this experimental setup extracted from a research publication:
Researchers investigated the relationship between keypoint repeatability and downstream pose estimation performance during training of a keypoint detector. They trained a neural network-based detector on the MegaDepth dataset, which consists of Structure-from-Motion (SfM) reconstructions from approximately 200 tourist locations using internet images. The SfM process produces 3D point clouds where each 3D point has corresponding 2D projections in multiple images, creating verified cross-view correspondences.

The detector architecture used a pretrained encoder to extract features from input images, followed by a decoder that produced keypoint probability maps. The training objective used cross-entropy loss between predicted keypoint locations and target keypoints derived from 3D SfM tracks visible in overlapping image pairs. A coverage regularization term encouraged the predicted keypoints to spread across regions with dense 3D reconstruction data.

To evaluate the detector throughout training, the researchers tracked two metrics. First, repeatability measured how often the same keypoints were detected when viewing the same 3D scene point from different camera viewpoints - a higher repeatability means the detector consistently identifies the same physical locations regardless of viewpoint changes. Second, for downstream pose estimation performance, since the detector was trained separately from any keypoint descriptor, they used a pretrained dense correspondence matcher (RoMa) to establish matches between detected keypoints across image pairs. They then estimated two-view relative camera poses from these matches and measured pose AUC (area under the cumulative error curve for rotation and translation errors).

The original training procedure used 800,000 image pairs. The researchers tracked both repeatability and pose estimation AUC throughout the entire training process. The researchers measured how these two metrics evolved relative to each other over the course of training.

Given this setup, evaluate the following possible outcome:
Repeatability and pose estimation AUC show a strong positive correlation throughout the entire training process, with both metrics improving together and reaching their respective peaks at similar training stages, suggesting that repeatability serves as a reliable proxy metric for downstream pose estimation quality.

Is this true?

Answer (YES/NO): NO